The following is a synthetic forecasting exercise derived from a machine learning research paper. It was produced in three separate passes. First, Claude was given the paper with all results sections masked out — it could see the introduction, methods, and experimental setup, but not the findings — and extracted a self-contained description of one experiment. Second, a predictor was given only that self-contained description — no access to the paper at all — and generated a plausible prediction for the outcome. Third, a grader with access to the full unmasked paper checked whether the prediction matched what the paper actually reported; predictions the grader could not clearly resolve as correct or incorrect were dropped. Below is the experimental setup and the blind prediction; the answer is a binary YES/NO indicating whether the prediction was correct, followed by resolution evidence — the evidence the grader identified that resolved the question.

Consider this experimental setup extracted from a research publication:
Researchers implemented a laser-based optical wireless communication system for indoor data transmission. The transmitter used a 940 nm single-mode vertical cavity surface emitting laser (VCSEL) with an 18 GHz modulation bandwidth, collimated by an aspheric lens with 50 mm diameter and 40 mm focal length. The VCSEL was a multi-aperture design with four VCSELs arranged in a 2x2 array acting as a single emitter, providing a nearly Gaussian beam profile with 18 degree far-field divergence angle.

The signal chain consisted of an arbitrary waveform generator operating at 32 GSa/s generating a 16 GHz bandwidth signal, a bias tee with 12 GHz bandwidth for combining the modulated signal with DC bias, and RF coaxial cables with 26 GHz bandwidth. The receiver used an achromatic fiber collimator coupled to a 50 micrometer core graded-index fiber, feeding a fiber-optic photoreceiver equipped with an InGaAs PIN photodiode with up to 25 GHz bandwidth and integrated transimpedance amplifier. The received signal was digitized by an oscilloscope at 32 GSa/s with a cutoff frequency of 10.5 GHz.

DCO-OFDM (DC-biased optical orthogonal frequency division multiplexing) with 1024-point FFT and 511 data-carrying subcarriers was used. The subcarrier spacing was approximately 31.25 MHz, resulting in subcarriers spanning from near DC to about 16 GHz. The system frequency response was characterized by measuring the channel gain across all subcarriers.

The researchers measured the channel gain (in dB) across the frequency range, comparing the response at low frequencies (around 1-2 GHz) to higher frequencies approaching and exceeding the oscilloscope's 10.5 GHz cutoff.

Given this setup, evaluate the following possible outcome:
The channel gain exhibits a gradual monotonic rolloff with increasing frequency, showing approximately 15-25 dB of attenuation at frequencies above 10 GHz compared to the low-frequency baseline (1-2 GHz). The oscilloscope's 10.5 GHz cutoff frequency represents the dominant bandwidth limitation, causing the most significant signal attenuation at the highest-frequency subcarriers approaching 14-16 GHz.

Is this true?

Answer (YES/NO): NO